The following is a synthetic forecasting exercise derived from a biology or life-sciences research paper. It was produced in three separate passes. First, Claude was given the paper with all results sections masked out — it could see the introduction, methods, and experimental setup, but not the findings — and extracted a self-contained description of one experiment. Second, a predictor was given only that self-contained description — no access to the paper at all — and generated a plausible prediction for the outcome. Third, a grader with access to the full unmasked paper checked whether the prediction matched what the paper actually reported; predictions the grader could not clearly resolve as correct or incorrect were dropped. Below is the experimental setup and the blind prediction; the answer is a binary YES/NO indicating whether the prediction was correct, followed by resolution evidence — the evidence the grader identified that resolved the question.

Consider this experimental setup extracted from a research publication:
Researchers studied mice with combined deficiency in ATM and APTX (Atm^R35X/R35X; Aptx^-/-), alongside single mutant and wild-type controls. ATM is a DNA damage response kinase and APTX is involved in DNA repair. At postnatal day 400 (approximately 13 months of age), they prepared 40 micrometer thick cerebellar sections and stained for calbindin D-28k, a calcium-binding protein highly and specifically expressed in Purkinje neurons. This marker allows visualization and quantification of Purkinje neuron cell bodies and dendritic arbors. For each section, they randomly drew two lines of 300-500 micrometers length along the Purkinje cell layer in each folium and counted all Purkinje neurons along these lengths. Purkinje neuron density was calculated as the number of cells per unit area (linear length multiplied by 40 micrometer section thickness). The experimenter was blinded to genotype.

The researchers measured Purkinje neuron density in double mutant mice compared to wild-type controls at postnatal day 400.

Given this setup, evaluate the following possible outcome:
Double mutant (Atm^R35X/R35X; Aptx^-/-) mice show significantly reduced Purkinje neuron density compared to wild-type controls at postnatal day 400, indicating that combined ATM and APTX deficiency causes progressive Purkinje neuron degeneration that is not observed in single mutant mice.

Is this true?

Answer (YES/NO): NO